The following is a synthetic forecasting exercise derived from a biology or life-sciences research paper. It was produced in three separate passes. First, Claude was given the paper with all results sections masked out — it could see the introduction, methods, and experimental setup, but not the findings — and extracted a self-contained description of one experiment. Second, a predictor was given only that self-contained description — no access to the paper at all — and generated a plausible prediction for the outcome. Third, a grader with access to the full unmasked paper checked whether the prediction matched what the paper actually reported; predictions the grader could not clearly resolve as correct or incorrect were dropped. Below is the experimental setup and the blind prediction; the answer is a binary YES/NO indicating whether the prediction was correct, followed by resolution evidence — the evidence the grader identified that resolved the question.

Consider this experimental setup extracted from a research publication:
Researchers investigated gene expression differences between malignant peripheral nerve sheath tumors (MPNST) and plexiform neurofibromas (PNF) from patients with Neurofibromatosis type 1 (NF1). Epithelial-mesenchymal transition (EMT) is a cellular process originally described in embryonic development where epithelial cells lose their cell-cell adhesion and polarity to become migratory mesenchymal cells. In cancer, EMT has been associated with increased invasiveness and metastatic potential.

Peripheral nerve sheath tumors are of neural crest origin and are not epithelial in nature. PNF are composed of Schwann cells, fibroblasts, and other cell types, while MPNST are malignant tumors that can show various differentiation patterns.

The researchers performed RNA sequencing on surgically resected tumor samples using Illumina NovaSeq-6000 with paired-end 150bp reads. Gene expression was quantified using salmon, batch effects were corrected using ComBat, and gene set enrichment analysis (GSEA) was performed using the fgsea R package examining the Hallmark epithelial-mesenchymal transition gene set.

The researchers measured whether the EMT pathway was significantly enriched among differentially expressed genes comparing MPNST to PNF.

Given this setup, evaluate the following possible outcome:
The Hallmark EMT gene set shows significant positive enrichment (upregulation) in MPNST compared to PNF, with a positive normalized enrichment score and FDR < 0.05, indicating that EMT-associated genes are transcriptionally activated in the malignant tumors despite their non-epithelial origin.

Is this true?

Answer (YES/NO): YES